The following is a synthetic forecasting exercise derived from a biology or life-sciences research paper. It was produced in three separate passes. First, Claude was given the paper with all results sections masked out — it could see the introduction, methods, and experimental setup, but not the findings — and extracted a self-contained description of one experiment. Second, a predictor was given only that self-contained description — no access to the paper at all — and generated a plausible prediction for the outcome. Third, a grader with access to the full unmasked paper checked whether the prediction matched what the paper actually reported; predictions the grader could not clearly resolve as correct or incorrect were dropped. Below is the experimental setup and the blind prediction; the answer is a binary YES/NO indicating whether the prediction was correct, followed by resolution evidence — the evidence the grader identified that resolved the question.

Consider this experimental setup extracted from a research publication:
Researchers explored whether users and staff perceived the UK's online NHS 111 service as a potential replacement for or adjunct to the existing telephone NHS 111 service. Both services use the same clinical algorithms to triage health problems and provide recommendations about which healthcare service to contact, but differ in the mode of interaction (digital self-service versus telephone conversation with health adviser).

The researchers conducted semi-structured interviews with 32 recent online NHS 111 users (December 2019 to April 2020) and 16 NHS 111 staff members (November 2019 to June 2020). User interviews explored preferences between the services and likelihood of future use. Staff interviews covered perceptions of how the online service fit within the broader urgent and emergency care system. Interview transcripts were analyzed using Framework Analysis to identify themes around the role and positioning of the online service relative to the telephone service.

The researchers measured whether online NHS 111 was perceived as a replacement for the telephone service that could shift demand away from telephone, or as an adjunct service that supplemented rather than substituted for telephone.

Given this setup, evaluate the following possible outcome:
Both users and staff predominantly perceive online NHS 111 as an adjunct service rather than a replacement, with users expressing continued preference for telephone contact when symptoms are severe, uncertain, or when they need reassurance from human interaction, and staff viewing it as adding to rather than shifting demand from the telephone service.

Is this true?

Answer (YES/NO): YES